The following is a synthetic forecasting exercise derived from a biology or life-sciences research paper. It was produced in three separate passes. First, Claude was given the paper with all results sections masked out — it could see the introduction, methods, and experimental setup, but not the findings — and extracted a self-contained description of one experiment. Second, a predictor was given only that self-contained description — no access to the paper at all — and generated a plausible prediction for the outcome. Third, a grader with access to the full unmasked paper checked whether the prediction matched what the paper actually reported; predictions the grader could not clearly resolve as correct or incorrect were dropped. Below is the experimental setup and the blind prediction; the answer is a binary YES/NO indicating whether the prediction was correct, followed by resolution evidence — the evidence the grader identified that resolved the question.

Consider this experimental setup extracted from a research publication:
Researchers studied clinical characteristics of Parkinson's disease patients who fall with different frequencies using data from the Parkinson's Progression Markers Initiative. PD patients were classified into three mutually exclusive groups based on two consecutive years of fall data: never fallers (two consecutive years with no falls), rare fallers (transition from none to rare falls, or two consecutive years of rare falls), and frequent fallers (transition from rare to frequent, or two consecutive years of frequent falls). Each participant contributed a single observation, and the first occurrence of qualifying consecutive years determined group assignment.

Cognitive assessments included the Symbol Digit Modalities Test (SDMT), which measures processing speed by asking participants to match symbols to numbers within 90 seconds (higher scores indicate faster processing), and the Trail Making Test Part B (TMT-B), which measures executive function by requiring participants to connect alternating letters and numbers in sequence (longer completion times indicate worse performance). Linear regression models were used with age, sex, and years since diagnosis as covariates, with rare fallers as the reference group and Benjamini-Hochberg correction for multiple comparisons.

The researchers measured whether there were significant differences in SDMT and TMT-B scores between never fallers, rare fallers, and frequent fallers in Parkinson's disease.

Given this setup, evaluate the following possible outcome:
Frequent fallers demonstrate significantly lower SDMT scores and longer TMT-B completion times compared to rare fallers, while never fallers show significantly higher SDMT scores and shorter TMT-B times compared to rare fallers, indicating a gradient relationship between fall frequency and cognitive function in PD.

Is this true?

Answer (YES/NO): NO